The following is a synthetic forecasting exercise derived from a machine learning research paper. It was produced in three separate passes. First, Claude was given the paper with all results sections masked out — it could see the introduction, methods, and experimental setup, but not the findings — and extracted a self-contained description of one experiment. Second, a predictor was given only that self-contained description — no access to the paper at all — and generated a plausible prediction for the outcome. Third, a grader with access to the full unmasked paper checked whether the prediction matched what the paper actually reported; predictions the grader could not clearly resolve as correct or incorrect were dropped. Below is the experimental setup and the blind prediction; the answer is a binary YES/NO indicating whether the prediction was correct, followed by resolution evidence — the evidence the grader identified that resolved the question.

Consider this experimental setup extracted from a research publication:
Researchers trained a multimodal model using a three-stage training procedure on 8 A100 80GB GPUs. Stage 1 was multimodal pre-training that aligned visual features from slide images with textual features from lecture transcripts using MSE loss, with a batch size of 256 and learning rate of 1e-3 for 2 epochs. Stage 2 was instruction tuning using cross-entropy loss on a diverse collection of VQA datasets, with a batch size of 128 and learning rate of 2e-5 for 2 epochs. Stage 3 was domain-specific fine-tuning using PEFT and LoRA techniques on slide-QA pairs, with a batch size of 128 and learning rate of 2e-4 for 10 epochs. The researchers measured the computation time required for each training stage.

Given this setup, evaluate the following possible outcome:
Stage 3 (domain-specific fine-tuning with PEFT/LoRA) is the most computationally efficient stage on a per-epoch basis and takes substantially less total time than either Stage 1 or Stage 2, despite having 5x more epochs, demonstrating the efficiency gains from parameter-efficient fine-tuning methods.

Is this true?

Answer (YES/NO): YES